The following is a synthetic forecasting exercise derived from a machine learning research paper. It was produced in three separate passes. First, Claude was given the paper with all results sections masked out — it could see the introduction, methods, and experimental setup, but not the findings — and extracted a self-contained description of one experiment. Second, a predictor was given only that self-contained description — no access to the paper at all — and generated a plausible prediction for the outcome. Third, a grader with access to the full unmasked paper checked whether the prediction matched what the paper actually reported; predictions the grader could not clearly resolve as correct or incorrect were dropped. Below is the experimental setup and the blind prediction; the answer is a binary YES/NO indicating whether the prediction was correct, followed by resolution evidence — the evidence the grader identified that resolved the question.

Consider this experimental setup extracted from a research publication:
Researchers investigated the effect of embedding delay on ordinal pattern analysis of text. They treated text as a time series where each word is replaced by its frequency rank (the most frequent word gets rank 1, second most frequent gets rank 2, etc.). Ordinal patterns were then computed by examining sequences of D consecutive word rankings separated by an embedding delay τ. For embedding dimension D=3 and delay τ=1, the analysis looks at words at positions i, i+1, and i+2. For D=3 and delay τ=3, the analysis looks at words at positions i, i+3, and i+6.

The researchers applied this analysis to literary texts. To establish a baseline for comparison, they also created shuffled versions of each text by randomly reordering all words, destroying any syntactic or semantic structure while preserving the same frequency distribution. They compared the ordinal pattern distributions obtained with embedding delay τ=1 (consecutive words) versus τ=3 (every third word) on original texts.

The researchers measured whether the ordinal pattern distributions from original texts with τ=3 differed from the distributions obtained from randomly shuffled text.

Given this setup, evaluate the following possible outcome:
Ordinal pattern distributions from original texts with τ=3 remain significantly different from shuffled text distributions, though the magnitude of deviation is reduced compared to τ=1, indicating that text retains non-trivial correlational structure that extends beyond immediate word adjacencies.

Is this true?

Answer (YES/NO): NO